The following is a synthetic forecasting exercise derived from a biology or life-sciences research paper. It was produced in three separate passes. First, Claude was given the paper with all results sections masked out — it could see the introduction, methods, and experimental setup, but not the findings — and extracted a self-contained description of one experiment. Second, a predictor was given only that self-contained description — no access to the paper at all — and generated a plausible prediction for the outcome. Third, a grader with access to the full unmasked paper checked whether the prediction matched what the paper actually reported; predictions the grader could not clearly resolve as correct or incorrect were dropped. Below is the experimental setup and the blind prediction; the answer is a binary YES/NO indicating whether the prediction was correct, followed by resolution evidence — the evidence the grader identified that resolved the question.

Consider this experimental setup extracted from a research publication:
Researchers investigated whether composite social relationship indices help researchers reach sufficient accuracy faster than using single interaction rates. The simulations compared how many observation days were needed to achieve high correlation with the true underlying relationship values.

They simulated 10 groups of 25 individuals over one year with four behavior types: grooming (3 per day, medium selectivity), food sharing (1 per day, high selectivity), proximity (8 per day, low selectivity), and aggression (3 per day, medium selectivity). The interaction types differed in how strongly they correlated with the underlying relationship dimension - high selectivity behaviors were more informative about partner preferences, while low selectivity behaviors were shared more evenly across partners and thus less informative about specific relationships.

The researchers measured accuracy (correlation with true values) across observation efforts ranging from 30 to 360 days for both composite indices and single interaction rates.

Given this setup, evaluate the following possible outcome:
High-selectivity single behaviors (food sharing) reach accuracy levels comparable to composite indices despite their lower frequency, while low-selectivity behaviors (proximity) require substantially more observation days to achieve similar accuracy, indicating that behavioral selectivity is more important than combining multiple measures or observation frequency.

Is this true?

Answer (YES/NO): NO